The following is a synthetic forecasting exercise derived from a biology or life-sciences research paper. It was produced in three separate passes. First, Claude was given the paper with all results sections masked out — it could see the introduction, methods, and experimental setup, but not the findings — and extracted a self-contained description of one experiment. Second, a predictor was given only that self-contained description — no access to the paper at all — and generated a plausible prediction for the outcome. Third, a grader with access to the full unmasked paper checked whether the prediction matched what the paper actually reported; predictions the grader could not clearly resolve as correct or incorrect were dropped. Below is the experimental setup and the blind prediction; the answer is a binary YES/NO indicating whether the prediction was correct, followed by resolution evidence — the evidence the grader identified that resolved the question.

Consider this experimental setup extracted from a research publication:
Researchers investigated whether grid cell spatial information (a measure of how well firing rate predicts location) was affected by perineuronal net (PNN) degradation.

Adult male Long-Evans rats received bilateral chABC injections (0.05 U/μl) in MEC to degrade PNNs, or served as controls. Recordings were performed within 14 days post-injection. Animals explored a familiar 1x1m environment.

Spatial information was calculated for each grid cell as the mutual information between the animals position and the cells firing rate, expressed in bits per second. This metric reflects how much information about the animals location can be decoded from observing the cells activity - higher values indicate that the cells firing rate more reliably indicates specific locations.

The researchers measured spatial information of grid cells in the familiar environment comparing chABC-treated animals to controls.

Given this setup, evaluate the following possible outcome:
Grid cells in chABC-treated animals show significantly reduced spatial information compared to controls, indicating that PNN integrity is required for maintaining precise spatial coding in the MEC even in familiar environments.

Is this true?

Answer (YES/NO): YES